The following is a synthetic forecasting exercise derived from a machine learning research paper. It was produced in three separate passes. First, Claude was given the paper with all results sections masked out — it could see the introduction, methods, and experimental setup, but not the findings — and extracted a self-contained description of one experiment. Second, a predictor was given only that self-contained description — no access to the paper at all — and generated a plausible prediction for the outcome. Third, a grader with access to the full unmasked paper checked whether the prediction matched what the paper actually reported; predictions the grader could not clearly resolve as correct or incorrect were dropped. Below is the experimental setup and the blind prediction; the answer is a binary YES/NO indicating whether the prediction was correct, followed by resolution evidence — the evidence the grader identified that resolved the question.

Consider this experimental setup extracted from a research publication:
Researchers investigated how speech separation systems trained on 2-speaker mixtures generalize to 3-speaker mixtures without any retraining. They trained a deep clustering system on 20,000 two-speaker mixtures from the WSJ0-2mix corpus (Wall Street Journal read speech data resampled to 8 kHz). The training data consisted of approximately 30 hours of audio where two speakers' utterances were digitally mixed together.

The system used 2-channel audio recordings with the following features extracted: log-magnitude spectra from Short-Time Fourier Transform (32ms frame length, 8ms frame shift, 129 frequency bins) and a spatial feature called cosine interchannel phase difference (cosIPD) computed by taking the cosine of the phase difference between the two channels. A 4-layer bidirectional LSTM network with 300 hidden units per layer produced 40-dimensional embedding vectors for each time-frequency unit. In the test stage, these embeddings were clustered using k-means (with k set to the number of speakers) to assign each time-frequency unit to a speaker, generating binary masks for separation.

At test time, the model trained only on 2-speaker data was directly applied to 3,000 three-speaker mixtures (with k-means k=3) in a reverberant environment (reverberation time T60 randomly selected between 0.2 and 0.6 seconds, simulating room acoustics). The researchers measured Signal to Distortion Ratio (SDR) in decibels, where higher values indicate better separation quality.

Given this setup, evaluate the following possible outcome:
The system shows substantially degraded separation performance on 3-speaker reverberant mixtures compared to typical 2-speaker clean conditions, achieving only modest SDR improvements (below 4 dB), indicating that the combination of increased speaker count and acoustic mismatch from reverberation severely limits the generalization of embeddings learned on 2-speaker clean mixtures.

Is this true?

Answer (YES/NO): NO